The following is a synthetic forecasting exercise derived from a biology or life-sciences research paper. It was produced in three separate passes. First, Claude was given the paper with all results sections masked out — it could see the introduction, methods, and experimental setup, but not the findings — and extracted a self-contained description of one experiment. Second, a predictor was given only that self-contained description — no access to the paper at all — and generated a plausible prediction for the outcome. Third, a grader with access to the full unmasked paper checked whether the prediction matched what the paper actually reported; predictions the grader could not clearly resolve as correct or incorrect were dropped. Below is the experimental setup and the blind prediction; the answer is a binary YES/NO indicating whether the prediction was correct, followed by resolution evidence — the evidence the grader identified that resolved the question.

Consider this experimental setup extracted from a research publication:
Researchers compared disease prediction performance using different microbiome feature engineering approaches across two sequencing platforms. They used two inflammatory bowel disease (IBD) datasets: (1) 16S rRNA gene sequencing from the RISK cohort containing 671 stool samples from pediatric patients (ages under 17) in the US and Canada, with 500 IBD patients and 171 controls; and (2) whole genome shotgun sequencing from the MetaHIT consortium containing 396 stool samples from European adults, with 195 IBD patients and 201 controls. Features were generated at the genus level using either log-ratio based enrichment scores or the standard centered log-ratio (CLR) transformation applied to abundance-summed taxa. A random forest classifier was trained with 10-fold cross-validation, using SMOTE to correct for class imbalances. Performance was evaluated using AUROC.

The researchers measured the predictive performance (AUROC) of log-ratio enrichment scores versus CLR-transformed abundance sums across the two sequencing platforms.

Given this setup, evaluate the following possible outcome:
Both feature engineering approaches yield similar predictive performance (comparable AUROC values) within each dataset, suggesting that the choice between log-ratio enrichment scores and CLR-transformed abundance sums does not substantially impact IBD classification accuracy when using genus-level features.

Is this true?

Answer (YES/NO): NO